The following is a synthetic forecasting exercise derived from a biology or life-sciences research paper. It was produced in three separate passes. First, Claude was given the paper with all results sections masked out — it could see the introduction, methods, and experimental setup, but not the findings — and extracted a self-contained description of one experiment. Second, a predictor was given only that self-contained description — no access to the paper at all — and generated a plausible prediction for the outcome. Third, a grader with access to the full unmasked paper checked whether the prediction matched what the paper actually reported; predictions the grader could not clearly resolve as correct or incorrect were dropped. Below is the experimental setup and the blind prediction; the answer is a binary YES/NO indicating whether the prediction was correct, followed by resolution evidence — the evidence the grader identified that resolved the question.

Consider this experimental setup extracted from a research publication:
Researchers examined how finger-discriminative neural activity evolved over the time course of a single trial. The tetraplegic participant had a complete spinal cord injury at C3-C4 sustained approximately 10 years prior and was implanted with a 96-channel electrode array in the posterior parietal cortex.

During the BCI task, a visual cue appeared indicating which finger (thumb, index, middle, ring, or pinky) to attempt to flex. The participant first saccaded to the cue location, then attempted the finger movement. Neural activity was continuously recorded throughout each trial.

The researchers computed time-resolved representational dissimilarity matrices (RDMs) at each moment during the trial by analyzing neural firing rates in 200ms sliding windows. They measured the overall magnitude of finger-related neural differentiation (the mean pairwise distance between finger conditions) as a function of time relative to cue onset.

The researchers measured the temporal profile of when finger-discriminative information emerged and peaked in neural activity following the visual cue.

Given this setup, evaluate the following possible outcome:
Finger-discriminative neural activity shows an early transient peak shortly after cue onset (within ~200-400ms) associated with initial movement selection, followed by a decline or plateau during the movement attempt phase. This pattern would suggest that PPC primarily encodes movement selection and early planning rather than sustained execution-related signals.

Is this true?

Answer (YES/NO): NO